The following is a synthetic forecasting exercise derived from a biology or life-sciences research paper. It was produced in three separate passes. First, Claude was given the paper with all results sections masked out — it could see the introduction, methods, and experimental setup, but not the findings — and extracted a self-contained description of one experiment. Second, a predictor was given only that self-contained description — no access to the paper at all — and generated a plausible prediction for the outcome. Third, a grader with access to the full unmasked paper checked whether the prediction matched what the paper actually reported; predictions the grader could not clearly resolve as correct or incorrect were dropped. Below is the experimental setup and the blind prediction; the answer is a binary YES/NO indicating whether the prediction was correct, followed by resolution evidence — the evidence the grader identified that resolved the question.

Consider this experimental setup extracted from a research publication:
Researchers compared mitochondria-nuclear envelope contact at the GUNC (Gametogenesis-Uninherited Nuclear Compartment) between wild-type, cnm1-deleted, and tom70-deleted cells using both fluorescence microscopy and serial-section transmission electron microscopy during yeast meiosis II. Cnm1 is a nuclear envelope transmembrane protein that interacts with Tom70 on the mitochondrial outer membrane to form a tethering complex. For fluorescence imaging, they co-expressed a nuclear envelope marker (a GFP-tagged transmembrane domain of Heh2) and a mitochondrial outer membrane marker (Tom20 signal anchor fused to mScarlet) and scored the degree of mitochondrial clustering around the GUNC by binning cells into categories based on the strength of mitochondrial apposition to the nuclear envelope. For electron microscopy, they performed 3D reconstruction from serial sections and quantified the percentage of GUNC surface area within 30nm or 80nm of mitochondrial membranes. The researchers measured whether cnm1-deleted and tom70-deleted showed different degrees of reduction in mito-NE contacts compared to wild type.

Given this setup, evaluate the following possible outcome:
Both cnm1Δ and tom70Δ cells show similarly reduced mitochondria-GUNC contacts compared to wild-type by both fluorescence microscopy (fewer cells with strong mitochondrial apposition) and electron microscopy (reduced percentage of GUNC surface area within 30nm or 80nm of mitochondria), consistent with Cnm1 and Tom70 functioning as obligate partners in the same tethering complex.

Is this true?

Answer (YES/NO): NO